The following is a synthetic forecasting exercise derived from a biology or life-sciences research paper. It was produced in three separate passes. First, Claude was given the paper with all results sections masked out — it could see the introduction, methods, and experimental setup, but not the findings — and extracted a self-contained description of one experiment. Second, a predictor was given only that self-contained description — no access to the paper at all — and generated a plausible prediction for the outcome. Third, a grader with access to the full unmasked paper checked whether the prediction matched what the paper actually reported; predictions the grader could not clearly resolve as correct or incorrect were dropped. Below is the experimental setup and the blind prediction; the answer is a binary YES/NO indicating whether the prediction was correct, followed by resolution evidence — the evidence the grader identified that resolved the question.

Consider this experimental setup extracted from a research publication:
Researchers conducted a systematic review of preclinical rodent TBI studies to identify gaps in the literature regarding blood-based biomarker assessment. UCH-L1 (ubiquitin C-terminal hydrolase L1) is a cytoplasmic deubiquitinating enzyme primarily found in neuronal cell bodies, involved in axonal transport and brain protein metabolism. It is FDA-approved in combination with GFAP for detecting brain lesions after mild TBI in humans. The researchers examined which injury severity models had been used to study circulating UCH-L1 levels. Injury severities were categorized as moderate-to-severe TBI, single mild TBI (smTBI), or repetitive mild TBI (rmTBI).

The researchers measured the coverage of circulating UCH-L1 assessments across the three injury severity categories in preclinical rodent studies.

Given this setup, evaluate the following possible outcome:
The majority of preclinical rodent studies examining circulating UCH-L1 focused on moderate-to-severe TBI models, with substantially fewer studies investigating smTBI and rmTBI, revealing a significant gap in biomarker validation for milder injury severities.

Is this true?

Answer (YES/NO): YES